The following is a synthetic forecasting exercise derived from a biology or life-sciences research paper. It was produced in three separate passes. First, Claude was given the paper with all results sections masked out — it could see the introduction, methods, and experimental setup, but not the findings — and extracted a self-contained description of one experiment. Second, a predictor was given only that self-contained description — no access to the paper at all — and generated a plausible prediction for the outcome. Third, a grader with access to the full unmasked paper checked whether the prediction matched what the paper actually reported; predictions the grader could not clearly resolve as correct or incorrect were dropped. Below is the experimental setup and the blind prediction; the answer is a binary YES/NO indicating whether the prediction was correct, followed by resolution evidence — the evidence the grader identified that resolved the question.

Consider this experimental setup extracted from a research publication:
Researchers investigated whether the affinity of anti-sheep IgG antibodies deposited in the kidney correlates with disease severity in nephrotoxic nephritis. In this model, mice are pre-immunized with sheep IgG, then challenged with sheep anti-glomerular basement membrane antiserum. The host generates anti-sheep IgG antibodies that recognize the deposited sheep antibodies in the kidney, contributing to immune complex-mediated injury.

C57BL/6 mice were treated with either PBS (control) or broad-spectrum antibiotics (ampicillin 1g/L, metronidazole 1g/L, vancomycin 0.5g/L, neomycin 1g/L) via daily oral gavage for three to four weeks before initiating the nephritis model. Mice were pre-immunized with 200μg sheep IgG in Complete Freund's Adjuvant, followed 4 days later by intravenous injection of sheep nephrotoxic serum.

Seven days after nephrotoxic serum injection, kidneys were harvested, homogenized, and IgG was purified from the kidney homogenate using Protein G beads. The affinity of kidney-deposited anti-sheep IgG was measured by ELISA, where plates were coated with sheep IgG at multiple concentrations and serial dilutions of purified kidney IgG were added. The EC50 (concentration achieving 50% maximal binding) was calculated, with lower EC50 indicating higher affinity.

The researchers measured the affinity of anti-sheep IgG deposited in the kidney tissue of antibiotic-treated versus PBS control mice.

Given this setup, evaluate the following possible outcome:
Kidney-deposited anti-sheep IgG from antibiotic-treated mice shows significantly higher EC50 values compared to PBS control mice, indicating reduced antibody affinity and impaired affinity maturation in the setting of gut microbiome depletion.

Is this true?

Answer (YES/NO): NO